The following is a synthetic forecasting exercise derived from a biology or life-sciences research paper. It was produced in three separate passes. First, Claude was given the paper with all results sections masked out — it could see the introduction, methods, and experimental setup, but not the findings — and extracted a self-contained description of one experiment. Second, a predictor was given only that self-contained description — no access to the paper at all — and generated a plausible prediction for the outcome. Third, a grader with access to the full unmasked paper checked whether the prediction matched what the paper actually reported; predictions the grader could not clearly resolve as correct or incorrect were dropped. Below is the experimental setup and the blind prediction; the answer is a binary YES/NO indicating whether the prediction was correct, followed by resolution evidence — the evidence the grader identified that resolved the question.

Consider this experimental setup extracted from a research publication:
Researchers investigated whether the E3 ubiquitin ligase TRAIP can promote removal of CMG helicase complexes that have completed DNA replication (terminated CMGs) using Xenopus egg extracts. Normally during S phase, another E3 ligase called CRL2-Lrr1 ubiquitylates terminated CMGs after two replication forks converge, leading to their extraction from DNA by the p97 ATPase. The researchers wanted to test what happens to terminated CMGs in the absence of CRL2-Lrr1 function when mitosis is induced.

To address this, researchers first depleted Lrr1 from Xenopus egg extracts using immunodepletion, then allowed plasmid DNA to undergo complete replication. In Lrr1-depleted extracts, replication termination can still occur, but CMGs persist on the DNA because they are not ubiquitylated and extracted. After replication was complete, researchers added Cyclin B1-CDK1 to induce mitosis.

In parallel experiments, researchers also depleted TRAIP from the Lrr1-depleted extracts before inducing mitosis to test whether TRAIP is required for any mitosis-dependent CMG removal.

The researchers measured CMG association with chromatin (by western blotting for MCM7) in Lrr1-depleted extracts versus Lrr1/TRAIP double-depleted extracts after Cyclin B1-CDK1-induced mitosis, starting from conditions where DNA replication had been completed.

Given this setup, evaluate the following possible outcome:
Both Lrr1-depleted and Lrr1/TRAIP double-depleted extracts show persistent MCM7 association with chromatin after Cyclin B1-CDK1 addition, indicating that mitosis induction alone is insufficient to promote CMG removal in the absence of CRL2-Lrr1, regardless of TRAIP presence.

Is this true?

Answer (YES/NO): NO